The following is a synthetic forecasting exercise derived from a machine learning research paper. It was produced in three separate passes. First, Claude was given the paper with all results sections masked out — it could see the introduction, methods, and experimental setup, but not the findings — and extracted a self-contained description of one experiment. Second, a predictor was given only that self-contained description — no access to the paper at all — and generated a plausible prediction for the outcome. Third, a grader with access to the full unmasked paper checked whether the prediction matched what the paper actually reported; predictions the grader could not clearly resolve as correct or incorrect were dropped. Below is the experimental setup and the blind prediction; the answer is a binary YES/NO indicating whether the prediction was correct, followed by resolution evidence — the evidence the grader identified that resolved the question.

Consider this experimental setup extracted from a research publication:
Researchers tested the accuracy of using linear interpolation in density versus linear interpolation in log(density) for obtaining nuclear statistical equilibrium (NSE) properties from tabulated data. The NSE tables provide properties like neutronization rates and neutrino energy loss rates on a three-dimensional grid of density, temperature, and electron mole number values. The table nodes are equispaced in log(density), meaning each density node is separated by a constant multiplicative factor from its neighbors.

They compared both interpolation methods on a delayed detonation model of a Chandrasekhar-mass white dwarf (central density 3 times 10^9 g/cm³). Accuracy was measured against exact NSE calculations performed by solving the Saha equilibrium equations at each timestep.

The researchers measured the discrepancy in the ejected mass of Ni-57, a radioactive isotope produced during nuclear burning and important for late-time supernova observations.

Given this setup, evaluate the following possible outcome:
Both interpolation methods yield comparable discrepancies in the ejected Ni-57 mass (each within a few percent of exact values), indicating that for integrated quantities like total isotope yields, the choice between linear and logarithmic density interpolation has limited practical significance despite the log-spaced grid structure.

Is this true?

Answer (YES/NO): NO